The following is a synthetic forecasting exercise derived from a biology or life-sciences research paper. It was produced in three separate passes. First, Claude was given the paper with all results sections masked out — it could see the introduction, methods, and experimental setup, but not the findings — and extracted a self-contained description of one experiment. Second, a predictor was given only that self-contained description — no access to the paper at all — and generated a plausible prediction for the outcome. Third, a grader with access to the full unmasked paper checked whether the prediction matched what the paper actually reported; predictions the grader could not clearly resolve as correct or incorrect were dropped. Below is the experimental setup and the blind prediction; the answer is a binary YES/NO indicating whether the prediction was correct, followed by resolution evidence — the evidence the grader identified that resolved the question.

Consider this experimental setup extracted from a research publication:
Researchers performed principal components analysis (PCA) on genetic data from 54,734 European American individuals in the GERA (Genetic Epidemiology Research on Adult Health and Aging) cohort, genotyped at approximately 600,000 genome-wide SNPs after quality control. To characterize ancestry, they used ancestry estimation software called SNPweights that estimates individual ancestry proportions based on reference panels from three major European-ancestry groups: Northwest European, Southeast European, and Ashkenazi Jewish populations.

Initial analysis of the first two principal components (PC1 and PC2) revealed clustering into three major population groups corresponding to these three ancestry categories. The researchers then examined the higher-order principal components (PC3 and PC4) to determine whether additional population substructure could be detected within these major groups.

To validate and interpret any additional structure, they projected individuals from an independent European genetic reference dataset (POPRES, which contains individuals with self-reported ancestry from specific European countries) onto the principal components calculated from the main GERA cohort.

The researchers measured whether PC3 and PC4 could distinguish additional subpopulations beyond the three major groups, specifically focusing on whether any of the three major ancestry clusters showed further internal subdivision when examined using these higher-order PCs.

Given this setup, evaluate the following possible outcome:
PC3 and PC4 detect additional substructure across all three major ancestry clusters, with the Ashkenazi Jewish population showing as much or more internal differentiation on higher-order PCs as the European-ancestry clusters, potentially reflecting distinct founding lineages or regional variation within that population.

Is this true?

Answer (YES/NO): NO